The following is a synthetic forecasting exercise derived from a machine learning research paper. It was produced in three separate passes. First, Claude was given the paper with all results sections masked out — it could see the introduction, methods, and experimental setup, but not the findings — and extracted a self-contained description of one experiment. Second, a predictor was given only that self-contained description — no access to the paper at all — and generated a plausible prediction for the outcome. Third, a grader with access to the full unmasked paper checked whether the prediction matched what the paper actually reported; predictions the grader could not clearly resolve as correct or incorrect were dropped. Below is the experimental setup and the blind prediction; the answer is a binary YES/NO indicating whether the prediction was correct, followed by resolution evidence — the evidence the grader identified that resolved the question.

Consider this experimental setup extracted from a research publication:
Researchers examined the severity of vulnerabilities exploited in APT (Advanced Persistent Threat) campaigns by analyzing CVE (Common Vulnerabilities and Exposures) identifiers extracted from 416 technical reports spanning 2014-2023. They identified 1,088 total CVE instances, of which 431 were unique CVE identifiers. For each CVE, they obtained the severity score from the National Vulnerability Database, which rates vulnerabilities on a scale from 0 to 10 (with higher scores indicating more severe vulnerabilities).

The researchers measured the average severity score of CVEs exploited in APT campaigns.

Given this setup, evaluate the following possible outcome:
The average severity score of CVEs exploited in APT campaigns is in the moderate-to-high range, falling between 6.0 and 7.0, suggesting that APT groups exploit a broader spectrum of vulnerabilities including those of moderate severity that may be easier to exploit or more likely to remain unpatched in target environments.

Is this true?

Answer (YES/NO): NO